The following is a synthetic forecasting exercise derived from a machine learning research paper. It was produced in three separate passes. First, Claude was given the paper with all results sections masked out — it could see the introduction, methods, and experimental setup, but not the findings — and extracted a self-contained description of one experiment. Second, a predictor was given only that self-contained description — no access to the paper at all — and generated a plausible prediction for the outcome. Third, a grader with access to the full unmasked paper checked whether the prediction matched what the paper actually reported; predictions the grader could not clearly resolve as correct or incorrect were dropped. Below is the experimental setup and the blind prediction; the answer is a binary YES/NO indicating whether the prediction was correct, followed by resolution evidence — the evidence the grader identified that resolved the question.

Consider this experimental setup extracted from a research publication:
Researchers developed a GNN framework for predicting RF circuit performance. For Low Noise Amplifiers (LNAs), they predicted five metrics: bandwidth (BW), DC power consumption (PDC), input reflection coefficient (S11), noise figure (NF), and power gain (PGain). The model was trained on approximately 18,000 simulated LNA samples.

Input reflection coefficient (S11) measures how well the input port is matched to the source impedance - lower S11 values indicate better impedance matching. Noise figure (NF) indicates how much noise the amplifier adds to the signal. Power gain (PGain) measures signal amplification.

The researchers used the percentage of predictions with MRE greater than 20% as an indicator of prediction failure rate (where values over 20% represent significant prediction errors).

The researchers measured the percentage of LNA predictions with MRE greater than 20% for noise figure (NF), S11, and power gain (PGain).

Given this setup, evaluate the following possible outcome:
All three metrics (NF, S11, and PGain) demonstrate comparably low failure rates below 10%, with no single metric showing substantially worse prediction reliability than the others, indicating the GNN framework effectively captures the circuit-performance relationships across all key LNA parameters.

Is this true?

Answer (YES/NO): NO